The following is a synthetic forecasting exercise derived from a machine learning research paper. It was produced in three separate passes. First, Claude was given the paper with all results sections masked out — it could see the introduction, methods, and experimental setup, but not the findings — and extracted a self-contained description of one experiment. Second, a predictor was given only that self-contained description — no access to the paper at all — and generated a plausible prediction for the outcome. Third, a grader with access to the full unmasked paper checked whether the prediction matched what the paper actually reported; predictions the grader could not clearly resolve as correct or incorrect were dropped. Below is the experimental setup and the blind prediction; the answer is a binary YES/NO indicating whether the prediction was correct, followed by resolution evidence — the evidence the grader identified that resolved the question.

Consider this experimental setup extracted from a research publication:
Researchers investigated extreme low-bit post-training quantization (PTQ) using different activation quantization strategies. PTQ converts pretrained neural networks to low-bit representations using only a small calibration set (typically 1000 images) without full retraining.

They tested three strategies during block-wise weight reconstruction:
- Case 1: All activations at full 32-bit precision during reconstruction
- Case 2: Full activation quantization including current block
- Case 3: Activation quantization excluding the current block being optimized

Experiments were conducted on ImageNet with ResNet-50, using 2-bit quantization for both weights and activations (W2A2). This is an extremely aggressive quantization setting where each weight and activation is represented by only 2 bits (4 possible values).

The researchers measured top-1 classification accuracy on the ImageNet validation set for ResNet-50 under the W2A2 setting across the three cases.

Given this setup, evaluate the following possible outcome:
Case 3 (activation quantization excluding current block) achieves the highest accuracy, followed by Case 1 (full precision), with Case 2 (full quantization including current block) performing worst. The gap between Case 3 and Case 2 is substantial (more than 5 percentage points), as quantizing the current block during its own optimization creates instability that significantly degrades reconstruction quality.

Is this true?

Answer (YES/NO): NO